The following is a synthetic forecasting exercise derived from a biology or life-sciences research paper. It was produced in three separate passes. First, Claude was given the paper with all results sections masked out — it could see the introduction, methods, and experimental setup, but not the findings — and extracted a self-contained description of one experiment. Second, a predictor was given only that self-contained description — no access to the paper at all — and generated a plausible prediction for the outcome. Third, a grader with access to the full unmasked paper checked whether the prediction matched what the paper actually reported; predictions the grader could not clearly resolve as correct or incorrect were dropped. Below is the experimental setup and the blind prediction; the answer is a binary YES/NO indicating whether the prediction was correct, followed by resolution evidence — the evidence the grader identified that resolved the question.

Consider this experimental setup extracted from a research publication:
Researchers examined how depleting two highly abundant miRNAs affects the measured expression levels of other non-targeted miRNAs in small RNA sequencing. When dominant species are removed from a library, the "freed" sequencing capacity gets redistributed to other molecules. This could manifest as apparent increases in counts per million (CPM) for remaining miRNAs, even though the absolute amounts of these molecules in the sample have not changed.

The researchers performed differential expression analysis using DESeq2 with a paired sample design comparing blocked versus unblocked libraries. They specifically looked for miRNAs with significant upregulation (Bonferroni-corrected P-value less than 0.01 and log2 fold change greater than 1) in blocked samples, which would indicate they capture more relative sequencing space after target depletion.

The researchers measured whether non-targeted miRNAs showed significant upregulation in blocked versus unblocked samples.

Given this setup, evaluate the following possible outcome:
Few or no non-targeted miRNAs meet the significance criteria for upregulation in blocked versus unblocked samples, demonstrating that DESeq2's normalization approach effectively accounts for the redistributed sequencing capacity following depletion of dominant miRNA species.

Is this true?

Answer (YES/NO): NO